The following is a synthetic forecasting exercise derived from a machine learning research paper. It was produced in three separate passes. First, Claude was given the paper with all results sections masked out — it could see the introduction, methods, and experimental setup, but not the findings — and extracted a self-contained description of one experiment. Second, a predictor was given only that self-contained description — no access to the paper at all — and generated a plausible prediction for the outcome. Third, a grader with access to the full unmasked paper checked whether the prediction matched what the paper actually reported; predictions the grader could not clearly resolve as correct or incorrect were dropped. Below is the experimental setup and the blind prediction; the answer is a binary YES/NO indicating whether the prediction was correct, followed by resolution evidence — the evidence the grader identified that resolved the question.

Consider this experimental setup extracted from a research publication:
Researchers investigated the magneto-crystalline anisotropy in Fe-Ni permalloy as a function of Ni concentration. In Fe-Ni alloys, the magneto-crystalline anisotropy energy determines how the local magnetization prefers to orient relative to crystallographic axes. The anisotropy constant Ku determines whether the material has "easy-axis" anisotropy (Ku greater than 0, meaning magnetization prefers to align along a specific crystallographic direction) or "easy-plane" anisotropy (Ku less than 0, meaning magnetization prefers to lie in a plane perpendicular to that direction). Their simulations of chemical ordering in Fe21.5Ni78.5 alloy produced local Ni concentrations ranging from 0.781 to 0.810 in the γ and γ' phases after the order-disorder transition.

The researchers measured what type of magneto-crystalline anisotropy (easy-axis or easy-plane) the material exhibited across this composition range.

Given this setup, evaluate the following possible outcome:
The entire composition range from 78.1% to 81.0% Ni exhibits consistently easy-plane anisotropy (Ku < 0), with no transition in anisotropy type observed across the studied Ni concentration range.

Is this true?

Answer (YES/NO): YES